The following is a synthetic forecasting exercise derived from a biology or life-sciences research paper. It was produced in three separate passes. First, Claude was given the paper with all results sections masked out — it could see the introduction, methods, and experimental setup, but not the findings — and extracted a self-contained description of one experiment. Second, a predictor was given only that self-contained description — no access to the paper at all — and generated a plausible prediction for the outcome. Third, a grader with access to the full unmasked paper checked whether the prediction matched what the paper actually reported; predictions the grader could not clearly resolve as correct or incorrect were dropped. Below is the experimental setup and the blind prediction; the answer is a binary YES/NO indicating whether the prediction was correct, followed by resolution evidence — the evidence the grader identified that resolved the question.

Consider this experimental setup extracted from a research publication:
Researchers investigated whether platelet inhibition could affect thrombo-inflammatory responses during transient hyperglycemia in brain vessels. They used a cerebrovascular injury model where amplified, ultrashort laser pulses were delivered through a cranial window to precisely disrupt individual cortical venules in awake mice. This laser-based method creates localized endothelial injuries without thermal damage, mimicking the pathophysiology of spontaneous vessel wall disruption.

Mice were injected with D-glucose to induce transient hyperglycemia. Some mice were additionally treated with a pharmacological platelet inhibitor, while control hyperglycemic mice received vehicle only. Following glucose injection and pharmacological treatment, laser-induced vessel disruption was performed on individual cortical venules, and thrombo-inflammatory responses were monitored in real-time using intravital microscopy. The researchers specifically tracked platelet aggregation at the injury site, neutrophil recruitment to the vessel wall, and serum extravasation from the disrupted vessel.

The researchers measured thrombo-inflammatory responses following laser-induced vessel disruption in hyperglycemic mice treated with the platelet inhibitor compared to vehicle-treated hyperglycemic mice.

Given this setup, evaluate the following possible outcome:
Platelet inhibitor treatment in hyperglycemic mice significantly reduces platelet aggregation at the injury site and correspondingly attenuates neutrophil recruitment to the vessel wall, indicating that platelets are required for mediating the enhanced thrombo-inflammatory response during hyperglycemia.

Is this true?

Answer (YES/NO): YES